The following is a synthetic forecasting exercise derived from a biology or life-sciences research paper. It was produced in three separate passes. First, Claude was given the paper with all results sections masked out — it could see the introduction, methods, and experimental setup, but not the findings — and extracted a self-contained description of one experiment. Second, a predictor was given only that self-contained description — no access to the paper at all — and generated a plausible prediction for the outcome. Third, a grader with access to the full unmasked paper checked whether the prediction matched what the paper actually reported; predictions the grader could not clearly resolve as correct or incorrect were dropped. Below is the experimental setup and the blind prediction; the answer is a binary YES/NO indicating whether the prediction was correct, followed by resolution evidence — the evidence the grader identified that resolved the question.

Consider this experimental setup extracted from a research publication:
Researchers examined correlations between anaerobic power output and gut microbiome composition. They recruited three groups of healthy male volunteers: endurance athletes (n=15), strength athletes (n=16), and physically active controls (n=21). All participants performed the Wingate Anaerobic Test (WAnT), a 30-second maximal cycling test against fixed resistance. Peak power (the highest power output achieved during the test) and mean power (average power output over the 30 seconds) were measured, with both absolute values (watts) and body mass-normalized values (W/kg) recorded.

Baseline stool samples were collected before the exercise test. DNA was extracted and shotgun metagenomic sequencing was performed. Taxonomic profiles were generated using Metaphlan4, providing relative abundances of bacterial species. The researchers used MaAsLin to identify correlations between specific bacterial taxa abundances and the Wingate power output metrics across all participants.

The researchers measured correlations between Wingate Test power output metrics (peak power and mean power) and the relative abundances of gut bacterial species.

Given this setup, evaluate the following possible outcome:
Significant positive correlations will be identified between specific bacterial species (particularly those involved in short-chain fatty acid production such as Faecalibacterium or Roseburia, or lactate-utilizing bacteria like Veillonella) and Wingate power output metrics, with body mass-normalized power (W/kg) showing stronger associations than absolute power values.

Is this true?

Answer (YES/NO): NO